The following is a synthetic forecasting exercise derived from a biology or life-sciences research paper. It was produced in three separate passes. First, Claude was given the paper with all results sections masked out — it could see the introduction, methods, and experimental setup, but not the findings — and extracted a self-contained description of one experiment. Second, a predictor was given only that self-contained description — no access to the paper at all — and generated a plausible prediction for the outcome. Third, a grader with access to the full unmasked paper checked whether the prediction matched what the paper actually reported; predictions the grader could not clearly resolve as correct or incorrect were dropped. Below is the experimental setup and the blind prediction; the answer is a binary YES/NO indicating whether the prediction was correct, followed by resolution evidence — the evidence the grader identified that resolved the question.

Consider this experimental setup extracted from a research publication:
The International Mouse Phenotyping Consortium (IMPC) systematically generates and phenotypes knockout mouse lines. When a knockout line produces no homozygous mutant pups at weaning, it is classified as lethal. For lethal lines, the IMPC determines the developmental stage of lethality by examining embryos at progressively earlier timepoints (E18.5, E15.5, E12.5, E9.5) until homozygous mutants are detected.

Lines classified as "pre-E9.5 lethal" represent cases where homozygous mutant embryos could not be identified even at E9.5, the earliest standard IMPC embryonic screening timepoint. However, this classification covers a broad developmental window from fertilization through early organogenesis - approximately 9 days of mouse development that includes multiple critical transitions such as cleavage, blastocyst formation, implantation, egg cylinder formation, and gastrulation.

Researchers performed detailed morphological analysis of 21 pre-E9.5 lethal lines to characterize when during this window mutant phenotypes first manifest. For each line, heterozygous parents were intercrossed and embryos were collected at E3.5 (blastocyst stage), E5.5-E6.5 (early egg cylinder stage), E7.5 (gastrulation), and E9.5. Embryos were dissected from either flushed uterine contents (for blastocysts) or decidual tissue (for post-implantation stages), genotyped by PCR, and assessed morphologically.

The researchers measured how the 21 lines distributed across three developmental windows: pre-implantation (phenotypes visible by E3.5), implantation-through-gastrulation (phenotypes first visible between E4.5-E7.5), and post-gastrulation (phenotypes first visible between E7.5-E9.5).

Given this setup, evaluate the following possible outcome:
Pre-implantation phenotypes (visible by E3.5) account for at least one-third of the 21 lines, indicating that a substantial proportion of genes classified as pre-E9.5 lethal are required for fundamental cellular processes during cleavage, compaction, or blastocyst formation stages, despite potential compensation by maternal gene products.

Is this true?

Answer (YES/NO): NO